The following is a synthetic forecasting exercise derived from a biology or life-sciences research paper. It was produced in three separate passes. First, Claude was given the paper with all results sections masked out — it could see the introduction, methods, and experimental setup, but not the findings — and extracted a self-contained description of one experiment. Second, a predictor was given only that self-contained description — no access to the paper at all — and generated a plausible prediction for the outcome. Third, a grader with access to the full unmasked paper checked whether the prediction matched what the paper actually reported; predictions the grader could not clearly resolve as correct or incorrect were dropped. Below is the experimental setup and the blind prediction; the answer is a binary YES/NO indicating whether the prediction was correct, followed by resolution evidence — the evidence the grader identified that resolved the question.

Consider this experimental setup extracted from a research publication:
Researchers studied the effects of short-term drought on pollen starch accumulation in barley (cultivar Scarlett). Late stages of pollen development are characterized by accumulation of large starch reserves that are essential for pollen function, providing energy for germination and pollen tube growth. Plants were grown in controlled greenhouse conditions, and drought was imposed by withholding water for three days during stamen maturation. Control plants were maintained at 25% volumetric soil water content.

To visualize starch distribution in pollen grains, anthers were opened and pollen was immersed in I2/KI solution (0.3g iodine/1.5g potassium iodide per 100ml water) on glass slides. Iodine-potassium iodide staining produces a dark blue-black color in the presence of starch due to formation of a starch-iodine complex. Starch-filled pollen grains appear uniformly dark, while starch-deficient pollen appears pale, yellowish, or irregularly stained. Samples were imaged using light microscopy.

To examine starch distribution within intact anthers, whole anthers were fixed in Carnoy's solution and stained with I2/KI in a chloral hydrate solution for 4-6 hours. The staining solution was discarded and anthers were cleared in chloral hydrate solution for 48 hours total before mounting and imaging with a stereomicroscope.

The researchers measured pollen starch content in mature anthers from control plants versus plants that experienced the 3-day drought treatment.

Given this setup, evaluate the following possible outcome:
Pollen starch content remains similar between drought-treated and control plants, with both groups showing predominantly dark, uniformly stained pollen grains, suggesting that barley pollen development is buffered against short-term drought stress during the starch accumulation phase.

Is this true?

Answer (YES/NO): NO